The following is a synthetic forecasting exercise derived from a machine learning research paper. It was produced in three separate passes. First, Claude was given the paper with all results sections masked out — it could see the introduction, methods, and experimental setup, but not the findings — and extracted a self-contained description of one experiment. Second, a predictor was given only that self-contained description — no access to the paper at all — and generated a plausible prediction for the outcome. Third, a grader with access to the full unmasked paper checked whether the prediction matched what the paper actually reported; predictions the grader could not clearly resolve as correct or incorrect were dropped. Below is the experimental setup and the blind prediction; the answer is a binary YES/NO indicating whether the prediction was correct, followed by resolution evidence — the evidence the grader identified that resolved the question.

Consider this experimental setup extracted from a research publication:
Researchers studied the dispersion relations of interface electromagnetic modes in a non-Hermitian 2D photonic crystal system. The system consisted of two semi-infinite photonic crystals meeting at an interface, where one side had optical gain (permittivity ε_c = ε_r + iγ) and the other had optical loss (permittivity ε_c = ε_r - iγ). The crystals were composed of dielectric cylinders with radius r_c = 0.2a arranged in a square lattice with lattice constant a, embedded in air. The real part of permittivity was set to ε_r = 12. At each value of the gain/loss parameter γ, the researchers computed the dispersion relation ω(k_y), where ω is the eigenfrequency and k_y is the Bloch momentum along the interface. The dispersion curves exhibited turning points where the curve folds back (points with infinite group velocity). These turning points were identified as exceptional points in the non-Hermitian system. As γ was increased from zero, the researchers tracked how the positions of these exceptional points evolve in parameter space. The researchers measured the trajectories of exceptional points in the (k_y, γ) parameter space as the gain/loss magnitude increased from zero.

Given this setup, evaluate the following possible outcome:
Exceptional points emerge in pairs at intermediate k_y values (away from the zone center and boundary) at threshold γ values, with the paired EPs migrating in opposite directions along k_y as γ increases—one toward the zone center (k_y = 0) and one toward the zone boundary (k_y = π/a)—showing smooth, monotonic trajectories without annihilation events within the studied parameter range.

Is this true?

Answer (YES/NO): NO